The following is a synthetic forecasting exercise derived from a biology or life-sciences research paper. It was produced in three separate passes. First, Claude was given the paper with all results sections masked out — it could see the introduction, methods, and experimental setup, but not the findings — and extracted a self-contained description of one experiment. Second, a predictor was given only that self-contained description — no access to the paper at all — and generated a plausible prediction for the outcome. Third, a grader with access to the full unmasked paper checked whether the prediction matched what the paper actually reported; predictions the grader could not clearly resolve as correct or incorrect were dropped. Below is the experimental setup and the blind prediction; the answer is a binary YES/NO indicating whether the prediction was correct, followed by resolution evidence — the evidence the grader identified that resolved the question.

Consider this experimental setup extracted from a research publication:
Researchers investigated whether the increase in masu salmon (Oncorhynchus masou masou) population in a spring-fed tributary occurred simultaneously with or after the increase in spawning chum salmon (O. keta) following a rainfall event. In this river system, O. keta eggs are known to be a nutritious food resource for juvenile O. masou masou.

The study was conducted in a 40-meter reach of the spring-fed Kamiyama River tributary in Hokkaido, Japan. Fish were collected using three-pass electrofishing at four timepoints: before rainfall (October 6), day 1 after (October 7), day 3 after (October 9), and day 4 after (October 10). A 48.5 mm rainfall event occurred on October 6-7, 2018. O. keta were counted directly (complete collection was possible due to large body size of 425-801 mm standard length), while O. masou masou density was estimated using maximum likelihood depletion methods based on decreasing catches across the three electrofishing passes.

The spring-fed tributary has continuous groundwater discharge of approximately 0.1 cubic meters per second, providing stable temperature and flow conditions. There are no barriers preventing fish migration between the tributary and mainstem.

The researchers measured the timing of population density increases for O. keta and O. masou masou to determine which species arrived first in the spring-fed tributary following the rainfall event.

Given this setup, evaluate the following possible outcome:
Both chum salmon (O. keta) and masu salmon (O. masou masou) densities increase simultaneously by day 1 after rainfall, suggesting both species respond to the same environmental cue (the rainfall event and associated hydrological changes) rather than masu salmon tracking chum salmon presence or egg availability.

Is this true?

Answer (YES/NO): NO